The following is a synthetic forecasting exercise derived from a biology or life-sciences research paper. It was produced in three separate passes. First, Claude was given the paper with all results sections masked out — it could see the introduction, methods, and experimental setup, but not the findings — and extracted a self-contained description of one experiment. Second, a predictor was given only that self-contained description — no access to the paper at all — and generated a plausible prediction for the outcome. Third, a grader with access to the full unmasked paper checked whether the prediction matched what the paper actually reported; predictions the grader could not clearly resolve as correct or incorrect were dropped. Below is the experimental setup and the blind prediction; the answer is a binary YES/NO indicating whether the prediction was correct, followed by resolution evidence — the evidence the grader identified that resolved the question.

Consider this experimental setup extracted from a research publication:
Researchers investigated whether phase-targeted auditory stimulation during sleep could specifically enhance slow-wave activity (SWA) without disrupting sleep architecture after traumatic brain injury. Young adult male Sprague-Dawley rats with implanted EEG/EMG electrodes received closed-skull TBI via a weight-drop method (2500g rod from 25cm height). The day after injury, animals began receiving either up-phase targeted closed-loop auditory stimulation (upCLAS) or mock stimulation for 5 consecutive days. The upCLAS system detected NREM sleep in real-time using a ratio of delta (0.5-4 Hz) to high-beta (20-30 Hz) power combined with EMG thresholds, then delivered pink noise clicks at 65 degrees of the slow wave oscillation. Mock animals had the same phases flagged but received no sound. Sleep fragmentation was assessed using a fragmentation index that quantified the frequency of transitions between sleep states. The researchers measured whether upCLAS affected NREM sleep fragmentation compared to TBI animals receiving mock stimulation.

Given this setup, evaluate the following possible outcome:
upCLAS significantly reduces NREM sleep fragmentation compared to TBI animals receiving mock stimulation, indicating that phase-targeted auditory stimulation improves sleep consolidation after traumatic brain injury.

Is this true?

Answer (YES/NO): NO